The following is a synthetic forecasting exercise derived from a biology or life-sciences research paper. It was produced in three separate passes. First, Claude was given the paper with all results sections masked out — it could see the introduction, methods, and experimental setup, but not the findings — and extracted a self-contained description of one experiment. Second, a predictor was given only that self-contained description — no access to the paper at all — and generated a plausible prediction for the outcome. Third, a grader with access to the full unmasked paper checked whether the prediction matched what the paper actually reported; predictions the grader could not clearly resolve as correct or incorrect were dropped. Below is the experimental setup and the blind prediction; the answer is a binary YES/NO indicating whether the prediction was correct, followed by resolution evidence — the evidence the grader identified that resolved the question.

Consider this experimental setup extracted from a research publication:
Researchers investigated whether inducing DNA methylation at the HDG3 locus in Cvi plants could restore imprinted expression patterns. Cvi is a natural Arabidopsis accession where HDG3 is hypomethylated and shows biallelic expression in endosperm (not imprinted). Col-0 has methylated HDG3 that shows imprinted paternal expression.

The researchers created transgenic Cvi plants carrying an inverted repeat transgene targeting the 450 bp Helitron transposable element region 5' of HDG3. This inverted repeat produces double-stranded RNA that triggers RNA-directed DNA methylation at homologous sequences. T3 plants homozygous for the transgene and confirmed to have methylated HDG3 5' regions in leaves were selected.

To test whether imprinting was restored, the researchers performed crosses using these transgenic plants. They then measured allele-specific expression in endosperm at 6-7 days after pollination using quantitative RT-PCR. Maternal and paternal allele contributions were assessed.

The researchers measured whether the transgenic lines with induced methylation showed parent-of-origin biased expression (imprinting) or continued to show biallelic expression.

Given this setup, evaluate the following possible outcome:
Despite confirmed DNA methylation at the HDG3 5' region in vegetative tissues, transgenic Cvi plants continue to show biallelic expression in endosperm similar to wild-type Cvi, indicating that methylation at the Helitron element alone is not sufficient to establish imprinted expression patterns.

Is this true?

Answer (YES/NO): NO